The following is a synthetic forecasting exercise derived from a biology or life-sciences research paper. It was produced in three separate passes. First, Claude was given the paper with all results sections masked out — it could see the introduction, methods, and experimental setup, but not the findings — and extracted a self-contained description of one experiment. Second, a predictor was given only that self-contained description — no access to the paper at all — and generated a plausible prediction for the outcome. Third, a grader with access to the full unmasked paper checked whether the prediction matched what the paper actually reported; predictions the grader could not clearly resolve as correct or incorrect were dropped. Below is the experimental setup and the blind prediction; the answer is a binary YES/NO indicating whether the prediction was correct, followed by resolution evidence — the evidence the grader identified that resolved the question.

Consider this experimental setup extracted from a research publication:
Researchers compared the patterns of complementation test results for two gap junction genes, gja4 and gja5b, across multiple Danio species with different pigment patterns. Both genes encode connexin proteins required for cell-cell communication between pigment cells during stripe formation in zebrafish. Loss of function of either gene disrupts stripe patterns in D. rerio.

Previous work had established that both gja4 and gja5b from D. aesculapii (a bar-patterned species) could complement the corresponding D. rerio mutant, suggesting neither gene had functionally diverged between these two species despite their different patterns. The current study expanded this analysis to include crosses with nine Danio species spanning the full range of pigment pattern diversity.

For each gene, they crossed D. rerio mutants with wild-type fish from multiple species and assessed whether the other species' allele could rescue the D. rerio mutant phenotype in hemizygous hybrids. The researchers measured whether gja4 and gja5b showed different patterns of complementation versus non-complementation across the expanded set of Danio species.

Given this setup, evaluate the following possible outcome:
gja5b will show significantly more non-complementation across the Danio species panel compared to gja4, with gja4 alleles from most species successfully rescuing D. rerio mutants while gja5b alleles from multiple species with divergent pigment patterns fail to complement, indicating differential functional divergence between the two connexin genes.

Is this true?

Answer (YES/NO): YES